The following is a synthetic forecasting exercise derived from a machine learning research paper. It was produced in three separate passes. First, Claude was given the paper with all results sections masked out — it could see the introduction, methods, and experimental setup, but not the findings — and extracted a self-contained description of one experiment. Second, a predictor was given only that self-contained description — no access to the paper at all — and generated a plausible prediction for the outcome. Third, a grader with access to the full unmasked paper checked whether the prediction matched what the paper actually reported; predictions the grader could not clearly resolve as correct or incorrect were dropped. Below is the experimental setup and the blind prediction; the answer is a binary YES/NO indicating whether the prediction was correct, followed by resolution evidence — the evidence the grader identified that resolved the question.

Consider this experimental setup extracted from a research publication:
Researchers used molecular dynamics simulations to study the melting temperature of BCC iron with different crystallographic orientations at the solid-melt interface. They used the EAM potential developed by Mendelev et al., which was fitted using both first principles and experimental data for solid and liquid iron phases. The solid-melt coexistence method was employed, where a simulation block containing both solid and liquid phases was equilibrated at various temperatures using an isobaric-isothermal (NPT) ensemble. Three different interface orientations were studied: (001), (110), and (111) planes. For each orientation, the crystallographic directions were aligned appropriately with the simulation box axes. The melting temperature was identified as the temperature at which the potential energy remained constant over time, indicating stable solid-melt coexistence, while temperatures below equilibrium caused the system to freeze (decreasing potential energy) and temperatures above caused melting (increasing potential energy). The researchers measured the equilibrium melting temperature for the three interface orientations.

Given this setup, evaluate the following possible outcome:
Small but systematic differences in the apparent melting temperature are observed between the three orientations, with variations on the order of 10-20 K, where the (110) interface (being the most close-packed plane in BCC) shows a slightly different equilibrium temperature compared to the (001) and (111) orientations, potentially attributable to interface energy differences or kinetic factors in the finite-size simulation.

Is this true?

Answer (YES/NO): NO